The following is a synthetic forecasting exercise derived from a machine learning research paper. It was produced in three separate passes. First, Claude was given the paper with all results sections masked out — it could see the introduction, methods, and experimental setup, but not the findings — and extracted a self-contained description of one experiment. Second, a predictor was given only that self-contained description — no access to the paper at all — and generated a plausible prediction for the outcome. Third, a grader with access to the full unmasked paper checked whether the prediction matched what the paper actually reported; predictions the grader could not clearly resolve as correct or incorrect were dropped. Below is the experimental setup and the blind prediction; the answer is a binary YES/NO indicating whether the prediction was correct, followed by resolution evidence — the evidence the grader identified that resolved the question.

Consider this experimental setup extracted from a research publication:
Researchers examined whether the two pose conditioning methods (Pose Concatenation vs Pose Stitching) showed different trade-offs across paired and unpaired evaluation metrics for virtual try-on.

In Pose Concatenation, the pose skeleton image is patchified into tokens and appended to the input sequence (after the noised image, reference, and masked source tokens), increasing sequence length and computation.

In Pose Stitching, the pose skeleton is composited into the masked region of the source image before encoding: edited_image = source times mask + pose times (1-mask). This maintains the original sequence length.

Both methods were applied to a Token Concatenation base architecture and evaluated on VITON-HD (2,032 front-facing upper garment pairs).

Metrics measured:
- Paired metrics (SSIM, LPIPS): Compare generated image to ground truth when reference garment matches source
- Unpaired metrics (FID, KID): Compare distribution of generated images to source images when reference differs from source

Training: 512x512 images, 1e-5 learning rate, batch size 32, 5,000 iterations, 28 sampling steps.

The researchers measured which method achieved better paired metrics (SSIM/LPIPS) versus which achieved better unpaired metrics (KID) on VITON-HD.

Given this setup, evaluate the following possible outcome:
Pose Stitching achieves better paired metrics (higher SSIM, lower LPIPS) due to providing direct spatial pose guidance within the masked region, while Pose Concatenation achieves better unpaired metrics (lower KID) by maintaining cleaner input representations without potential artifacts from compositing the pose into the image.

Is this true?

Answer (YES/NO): NO